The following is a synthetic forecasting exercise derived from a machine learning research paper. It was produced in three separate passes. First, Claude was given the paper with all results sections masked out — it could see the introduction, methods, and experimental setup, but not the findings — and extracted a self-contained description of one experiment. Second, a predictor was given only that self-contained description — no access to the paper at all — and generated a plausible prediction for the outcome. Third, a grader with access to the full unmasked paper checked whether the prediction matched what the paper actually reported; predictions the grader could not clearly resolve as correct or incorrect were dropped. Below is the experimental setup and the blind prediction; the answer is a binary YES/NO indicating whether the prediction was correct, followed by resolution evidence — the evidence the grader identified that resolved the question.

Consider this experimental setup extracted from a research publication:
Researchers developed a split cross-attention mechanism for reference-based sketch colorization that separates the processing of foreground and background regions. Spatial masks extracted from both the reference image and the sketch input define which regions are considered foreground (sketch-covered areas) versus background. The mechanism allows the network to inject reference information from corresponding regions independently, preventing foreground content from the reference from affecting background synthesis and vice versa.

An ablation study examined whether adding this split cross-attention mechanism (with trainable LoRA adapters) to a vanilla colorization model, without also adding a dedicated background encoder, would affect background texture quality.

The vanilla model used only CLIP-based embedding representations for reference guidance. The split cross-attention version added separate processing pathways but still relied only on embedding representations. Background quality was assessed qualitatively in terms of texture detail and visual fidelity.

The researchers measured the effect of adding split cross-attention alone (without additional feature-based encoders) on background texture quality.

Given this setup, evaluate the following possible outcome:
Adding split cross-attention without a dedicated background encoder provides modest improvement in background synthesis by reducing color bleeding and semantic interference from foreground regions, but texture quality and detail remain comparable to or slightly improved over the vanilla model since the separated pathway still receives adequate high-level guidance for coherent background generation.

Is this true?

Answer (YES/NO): NO